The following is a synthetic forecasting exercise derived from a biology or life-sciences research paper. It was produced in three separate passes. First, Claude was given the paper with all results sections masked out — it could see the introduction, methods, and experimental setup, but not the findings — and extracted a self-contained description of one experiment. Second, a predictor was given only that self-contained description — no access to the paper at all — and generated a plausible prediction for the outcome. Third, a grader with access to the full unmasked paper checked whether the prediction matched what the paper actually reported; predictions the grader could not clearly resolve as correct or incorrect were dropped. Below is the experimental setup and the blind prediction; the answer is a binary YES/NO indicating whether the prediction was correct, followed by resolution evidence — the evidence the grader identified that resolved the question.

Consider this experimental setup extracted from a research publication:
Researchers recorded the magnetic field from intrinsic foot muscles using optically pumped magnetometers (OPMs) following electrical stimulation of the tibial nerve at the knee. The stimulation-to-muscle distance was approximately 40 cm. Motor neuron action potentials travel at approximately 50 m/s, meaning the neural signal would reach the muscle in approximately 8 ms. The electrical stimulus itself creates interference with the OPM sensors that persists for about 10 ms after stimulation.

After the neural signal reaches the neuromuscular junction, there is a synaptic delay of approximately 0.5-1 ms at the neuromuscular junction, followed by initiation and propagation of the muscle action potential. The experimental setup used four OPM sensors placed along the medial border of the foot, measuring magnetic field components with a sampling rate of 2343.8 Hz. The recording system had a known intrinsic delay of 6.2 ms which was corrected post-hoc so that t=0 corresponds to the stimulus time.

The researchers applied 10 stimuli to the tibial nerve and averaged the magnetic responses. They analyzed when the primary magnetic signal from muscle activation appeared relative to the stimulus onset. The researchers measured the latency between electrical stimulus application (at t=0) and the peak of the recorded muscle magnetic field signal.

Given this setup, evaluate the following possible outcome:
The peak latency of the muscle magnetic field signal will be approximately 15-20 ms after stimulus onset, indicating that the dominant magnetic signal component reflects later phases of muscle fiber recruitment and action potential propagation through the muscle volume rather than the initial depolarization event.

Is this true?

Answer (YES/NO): NO